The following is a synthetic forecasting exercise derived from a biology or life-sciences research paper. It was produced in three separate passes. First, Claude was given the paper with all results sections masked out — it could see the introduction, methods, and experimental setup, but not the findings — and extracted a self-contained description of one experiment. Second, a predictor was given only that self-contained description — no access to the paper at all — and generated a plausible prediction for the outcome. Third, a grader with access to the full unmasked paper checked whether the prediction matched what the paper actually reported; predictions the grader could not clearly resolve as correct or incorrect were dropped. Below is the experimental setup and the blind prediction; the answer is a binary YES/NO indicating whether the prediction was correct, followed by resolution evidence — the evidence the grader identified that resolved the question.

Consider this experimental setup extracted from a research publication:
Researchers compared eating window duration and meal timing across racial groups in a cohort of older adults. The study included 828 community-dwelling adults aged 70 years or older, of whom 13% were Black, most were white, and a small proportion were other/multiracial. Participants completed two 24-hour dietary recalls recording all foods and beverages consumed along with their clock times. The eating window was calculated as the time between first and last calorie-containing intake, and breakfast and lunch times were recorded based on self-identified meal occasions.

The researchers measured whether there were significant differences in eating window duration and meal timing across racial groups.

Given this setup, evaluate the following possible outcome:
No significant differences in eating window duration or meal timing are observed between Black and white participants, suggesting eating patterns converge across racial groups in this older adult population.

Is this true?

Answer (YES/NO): NO